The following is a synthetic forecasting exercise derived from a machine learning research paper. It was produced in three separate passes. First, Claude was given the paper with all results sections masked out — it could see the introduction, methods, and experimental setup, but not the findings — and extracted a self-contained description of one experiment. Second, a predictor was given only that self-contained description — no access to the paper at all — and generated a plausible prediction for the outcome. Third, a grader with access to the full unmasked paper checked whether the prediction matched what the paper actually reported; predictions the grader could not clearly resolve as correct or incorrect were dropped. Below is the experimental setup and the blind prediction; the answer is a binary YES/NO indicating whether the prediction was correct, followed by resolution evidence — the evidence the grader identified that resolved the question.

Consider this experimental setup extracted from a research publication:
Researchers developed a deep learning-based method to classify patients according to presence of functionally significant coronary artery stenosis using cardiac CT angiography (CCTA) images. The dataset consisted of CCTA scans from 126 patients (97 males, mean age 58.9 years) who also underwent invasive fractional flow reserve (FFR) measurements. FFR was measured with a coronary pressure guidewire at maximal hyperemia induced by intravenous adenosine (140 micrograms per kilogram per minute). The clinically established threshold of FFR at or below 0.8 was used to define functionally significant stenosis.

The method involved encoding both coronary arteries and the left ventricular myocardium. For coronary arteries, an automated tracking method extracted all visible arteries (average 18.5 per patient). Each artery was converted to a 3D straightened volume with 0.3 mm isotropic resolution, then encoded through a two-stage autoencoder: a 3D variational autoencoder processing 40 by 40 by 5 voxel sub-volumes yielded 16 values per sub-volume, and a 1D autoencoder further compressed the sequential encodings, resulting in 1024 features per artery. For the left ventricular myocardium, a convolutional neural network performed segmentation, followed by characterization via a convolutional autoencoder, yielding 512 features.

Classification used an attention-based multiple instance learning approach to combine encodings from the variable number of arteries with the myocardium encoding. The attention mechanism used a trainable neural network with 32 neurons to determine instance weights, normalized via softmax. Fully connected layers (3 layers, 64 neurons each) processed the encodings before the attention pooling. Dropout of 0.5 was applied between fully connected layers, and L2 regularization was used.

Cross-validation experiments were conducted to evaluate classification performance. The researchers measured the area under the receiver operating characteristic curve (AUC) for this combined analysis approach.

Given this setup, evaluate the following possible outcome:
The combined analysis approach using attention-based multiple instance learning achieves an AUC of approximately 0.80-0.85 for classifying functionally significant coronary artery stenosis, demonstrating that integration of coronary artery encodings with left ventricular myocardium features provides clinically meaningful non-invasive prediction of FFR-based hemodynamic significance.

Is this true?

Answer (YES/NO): NO